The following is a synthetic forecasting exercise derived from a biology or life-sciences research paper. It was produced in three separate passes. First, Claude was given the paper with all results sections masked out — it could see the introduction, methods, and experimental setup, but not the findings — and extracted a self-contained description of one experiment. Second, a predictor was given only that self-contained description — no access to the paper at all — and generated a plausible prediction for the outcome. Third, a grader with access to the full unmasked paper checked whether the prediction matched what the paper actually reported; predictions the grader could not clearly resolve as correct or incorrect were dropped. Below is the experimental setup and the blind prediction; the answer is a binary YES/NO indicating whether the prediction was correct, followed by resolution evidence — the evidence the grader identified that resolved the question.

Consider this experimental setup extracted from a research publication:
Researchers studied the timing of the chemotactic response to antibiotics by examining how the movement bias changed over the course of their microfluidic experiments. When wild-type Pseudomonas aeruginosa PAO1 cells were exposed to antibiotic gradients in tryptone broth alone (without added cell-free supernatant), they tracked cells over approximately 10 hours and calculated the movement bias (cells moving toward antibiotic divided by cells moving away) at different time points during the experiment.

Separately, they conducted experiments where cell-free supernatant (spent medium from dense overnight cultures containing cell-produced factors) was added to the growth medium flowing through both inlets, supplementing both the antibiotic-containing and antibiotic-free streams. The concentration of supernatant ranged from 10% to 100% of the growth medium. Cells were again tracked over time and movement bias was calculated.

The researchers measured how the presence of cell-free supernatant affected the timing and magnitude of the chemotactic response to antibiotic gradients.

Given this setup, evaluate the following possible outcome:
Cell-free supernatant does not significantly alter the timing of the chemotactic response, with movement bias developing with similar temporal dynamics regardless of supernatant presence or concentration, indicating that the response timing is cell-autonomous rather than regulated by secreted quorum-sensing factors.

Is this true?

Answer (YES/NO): NO